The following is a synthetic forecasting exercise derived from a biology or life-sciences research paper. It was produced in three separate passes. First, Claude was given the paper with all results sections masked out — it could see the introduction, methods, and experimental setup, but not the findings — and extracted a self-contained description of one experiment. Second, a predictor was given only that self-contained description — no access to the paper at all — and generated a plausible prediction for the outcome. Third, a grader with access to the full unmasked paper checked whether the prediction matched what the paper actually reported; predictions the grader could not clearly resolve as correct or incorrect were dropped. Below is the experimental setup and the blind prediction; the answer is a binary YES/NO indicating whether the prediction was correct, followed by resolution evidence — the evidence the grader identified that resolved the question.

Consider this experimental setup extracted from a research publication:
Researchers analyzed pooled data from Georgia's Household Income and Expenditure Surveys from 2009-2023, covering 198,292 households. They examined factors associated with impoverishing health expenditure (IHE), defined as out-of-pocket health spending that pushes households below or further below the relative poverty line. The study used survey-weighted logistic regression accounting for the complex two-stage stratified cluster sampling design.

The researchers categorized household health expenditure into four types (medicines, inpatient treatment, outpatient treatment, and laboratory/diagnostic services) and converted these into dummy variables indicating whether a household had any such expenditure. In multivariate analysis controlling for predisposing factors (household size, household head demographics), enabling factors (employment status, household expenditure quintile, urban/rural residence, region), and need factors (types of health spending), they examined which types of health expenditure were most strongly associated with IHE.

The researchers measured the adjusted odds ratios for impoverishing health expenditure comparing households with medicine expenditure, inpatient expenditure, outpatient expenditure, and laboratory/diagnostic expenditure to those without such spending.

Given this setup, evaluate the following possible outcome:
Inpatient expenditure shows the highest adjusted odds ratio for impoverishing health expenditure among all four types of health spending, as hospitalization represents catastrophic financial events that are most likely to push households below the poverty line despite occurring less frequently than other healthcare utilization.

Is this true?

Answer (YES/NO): NO